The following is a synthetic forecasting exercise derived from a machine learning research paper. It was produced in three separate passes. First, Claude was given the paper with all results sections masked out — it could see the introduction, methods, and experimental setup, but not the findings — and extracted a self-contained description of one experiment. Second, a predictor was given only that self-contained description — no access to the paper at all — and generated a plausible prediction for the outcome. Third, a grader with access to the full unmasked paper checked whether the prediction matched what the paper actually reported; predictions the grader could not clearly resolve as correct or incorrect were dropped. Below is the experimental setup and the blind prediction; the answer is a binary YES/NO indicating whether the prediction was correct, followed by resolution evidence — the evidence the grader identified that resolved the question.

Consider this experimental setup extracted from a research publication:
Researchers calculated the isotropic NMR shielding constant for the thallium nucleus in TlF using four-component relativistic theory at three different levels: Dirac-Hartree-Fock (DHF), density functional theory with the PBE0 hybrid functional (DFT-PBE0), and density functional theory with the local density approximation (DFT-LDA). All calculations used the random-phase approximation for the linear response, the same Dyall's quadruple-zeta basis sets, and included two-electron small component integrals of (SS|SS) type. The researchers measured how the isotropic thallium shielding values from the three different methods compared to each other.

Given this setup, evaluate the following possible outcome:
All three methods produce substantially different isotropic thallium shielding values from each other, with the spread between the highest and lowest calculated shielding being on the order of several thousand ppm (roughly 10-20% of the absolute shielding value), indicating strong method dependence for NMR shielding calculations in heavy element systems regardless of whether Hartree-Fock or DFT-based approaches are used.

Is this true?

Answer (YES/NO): NO